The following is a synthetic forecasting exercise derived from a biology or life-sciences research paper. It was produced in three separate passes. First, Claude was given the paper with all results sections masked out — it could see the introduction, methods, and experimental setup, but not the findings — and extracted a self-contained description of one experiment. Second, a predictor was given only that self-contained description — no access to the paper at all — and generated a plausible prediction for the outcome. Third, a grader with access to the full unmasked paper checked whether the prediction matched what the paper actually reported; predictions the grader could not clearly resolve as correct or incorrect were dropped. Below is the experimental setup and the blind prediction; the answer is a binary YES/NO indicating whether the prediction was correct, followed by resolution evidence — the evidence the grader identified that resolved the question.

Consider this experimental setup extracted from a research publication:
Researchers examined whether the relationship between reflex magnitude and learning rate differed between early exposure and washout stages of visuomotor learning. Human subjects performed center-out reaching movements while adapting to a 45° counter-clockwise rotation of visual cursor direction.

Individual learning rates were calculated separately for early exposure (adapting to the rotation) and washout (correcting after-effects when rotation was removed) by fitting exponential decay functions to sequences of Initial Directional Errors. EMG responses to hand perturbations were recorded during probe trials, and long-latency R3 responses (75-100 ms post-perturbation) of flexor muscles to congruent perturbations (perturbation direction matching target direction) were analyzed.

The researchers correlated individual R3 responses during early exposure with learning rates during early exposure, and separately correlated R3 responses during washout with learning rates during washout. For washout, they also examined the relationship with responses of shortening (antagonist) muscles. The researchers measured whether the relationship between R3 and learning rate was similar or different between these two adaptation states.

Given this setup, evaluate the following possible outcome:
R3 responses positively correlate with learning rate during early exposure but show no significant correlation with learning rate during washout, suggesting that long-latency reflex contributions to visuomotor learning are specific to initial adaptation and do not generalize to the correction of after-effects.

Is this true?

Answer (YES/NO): NO